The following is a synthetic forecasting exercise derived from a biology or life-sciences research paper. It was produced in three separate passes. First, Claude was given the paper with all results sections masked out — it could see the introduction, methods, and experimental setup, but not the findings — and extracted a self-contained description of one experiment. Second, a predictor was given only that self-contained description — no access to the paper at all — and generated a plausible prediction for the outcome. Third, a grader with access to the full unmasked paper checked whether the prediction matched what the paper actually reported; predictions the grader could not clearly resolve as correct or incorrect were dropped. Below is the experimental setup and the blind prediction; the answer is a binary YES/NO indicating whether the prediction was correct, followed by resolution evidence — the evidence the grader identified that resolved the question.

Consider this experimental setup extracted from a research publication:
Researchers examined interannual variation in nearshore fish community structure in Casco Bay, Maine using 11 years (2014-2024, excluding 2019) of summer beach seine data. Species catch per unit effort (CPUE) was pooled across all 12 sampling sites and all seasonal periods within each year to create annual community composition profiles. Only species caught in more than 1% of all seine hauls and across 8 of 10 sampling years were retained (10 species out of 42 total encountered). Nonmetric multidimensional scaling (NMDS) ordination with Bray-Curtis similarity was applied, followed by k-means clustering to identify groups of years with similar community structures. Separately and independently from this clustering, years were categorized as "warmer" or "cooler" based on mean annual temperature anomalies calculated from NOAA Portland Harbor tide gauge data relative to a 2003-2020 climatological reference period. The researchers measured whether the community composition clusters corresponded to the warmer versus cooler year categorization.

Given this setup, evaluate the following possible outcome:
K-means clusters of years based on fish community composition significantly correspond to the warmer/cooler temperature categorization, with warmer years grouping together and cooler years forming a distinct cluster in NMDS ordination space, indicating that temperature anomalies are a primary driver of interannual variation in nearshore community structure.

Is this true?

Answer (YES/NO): NO